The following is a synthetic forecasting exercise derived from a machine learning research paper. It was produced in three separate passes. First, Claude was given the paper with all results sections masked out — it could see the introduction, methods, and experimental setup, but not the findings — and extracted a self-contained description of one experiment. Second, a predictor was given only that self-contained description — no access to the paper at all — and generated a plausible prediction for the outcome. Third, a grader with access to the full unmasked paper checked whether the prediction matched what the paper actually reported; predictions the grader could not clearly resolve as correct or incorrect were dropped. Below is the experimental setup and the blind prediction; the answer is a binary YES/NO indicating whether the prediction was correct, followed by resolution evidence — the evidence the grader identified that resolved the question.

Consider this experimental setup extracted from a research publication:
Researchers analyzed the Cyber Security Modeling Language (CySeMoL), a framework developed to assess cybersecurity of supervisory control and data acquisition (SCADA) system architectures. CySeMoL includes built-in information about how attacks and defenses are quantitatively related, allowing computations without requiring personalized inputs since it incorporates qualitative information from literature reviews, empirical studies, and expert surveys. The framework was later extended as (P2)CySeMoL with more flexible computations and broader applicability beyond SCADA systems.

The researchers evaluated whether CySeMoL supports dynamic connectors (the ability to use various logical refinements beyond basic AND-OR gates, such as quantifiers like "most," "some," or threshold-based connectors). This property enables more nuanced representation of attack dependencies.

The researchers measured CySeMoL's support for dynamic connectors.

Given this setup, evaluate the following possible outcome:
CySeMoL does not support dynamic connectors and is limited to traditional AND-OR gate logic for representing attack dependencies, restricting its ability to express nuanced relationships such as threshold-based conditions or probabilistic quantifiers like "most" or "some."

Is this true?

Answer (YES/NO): NO